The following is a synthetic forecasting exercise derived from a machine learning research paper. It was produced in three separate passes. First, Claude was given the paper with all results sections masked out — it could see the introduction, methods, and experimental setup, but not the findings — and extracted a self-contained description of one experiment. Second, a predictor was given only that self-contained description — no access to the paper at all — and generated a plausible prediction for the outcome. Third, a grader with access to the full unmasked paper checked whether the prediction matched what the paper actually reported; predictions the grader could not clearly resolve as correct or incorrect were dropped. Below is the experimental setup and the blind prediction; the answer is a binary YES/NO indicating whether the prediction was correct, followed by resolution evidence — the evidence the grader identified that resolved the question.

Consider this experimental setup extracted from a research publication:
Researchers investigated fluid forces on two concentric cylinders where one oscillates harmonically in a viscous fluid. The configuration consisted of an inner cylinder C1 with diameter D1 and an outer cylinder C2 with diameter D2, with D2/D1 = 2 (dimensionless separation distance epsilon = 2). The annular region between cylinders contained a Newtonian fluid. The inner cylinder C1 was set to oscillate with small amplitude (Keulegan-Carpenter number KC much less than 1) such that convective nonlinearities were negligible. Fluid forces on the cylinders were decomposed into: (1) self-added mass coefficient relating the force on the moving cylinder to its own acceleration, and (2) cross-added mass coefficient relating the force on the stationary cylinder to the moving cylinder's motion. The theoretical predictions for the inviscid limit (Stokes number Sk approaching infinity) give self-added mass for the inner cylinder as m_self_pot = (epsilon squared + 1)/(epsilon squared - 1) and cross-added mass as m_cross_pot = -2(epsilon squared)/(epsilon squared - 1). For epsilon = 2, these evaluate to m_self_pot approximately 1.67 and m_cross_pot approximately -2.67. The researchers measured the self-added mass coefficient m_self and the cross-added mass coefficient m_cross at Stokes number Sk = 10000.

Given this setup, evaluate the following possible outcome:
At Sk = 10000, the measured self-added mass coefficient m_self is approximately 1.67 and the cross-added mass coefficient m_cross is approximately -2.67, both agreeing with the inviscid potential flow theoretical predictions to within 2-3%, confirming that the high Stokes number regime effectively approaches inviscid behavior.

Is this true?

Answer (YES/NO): NO